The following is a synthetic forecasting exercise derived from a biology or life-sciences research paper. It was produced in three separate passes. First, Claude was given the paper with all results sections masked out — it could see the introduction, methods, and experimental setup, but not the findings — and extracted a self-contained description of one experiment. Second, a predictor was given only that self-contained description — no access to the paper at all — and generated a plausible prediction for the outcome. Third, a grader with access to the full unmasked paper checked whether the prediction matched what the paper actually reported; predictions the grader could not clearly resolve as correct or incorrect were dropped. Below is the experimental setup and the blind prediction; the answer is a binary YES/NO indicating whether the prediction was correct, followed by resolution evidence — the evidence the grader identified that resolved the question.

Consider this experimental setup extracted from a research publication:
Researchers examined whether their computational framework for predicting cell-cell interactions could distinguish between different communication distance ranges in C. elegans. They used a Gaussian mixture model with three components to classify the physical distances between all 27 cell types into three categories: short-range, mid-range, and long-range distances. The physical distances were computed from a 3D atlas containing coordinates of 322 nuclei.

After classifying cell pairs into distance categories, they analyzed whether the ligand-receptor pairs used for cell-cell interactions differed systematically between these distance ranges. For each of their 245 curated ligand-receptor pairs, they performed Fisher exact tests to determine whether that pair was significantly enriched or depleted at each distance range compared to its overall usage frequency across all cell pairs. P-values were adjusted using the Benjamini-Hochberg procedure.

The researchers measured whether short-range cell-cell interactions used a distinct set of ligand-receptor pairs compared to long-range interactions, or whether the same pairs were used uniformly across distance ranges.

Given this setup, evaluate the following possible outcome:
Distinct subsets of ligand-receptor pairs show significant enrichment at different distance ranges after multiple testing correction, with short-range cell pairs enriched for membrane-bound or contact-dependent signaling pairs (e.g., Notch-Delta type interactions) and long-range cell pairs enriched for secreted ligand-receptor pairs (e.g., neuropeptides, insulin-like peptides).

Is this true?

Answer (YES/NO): NO